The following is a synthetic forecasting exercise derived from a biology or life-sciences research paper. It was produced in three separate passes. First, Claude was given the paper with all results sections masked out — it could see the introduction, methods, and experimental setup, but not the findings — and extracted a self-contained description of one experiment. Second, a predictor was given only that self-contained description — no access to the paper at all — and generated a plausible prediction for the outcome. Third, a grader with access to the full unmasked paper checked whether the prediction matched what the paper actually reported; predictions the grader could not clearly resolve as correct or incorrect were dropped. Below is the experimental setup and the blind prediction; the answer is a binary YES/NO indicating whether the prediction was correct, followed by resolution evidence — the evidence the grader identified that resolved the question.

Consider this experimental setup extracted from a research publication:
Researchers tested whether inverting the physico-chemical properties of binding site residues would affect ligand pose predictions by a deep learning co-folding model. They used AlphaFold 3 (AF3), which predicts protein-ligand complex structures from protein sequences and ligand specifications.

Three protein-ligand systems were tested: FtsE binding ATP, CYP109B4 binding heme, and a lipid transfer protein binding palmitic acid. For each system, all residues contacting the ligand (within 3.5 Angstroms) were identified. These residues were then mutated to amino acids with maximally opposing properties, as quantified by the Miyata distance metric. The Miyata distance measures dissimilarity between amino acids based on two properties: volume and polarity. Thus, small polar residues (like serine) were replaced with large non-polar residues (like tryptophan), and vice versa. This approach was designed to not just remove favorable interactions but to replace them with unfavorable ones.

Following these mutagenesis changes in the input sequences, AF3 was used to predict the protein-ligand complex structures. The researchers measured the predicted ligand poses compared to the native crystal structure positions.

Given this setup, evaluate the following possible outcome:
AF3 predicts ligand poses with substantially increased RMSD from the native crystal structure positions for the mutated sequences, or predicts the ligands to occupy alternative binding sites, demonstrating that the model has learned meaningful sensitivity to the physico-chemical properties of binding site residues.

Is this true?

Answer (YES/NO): NO